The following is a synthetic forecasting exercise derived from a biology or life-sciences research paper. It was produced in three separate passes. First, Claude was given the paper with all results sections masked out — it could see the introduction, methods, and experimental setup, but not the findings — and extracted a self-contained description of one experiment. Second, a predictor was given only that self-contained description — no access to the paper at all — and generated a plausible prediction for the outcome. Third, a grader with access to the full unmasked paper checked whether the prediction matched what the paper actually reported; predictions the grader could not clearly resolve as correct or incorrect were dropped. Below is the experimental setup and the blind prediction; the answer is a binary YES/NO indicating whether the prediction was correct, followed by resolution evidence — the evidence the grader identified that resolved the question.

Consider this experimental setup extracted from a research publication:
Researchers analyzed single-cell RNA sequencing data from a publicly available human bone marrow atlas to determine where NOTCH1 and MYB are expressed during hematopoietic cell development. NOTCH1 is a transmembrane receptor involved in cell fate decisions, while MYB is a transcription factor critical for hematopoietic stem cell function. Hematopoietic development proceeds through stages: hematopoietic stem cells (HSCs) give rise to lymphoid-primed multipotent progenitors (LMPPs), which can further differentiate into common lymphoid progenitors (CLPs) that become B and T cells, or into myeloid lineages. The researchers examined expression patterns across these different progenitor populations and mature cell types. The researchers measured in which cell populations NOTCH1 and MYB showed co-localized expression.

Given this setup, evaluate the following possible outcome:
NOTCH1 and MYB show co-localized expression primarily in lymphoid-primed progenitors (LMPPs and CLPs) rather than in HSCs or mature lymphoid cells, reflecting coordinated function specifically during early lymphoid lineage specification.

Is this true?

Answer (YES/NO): NO